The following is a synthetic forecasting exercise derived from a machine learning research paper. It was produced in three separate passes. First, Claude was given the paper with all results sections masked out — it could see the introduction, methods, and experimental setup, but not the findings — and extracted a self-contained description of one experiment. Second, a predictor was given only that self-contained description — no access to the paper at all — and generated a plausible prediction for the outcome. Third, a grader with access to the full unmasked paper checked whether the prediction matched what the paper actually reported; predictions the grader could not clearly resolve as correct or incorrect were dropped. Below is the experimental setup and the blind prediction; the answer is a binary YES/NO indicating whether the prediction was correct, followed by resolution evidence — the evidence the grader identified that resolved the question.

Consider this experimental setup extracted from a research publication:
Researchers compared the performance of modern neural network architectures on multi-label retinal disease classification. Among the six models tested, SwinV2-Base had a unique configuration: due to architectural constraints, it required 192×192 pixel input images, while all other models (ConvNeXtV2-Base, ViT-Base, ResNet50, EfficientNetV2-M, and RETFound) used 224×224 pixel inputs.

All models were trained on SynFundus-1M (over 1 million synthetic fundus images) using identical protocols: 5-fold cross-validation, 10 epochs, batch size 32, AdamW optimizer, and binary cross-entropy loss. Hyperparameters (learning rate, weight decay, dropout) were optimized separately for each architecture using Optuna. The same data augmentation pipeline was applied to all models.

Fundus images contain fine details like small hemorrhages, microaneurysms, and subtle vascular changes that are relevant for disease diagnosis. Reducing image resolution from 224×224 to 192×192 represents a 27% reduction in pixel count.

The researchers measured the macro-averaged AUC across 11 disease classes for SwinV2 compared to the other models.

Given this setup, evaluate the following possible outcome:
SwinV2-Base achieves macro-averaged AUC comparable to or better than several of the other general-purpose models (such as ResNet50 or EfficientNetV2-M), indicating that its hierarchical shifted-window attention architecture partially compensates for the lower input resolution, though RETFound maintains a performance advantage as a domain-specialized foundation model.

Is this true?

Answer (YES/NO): NO